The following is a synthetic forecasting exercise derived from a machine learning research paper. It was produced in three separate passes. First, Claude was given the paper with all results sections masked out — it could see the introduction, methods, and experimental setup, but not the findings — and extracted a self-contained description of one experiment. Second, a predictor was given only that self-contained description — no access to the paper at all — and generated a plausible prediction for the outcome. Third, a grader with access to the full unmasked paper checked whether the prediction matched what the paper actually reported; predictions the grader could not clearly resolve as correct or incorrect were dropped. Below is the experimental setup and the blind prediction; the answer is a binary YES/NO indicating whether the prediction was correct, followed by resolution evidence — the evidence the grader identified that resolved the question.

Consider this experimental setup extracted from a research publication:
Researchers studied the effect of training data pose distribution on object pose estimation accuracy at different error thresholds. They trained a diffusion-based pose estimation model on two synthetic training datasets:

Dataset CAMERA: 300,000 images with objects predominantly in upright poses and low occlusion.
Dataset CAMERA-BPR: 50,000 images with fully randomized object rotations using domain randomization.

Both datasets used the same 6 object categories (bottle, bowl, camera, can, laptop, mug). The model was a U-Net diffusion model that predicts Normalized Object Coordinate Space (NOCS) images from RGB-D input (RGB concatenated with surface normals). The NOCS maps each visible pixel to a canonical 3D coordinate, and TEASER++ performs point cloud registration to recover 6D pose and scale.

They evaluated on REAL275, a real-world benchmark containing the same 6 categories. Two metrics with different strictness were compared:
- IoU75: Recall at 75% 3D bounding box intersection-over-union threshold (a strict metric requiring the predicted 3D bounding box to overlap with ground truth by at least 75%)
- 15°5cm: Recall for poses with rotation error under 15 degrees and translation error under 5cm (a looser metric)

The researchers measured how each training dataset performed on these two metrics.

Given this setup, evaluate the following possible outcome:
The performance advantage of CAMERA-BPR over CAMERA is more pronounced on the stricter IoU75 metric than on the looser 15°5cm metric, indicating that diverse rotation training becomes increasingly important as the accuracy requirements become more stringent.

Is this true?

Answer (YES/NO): NO